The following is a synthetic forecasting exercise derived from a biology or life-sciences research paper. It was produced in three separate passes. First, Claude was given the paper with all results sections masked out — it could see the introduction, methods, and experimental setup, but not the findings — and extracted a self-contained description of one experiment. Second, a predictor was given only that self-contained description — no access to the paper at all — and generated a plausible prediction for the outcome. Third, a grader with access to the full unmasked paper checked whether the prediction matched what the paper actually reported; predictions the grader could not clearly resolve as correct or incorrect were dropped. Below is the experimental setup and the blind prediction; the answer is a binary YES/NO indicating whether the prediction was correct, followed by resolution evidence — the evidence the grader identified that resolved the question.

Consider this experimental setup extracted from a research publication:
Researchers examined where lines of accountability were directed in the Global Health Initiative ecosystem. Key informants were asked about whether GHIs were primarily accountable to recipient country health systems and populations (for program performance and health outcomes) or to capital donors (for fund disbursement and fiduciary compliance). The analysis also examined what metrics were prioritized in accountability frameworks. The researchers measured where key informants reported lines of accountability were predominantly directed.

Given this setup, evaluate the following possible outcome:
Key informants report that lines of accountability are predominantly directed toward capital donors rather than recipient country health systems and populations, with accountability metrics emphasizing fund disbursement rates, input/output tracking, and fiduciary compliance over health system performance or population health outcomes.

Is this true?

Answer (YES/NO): YES